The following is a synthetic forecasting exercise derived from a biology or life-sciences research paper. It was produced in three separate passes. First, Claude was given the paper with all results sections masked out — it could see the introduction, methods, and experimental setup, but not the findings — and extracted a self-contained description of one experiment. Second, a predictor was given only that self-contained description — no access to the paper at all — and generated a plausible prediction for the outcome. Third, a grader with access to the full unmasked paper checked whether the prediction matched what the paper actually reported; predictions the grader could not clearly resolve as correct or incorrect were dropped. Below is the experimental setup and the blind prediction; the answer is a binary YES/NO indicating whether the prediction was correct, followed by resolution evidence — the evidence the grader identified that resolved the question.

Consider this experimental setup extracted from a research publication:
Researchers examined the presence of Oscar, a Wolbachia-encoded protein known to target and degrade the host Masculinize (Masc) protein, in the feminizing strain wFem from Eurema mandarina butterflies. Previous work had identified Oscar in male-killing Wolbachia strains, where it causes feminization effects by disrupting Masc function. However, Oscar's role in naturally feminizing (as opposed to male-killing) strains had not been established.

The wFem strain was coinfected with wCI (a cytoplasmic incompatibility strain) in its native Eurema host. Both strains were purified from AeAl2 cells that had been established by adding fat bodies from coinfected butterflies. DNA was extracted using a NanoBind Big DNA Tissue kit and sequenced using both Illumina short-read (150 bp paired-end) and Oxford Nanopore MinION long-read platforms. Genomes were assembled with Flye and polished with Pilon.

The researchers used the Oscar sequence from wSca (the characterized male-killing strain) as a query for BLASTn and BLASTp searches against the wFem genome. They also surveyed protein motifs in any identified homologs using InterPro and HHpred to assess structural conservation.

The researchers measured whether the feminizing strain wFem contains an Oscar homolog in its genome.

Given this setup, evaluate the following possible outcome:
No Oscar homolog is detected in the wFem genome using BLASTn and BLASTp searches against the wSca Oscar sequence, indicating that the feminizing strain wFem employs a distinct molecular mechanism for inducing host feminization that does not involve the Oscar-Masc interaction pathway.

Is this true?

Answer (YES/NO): NO